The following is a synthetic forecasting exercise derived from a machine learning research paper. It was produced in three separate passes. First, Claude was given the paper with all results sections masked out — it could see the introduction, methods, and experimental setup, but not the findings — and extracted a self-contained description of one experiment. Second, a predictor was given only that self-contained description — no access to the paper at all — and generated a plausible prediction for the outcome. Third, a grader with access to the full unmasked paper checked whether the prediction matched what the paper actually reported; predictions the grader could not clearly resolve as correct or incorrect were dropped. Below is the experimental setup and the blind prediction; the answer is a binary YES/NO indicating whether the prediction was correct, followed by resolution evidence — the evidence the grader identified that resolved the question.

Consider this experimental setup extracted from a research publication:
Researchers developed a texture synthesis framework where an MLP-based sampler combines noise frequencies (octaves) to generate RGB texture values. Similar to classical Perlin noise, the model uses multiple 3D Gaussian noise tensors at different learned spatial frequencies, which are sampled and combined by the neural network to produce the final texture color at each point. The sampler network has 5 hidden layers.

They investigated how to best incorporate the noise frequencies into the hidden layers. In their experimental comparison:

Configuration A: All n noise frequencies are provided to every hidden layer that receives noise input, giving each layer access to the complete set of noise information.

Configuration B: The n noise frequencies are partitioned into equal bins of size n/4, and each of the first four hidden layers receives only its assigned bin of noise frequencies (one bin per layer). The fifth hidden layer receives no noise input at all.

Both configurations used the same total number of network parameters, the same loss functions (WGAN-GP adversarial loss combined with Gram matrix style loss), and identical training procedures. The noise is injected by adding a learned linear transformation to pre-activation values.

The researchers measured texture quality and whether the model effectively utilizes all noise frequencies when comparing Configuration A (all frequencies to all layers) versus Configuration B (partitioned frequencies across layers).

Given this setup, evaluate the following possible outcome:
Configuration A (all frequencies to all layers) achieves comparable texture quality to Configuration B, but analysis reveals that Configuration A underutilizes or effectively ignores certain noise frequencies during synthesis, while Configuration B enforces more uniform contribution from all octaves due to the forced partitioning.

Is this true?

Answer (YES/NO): NO